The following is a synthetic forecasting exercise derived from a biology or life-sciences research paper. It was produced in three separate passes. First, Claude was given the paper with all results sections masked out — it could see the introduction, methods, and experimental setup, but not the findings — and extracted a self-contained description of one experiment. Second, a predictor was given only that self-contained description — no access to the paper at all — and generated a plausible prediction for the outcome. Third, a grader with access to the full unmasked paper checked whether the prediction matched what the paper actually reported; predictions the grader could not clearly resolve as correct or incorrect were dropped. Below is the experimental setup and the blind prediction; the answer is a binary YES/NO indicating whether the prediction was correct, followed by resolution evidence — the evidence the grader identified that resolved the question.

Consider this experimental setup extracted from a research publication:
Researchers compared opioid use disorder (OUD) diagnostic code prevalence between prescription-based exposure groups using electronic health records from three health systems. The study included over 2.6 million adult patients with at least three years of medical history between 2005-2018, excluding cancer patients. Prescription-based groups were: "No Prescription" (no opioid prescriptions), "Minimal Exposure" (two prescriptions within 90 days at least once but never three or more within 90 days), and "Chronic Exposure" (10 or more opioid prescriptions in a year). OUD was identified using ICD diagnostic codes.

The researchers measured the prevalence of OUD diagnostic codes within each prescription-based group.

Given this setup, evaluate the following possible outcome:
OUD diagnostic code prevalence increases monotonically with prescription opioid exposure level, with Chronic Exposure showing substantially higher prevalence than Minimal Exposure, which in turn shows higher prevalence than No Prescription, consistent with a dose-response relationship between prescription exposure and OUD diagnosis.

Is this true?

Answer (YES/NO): YES